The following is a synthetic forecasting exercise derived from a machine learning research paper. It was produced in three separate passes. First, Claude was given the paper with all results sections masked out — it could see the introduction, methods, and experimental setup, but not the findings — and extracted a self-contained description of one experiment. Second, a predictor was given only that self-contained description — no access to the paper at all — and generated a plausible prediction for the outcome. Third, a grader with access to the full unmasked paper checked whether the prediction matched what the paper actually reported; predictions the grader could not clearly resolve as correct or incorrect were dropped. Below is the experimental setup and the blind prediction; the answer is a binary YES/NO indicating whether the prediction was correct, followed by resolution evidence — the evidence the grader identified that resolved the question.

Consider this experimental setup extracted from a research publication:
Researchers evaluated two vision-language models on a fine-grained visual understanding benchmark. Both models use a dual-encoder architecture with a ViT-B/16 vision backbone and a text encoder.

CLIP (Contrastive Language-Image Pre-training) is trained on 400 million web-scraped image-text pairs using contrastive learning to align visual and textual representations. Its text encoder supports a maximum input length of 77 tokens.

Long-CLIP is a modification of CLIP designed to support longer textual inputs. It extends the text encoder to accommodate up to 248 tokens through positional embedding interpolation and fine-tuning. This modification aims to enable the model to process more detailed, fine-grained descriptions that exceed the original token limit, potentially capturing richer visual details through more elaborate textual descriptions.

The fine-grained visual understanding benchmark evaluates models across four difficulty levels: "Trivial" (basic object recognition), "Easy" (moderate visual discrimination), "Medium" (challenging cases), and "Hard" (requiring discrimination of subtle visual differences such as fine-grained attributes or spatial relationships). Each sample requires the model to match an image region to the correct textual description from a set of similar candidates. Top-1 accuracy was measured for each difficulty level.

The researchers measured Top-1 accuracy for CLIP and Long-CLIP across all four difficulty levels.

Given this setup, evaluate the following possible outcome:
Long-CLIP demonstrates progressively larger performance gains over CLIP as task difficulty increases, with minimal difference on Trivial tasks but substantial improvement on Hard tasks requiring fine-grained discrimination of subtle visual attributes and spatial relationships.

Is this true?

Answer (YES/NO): NO